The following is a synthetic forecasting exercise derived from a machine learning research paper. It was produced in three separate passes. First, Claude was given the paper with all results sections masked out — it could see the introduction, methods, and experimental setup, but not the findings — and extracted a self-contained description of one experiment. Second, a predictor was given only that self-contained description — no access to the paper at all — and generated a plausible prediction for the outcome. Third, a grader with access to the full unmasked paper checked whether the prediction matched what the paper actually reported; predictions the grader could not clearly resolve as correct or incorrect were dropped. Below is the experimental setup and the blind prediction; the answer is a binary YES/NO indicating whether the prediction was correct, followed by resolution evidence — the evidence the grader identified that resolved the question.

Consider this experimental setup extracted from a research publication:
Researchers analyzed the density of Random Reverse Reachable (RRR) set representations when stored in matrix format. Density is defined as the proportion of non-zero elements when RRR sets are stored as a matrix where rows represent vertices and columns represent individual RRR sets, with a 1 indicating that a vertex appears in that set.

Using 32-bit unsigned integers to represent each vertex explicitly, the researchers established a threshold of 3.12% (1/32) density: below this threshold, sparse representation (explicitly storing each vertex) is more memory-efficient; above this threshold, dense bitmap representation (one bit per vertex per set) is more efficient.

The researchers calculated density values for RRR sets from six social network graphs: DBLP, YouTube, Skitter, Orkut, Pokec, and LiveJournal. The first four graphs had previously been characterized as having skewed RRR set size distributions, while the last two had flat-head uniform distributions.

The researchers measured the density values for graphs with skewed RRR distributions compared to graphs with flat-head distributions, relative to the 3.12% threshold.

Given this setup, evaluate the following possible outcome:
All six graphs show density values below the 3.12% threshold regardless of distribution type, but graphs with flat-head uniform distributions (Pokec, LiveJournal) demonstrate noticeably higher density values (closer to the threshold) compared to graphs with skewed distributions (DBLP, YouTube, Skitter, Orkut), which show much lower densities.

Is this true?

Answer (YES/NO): NO